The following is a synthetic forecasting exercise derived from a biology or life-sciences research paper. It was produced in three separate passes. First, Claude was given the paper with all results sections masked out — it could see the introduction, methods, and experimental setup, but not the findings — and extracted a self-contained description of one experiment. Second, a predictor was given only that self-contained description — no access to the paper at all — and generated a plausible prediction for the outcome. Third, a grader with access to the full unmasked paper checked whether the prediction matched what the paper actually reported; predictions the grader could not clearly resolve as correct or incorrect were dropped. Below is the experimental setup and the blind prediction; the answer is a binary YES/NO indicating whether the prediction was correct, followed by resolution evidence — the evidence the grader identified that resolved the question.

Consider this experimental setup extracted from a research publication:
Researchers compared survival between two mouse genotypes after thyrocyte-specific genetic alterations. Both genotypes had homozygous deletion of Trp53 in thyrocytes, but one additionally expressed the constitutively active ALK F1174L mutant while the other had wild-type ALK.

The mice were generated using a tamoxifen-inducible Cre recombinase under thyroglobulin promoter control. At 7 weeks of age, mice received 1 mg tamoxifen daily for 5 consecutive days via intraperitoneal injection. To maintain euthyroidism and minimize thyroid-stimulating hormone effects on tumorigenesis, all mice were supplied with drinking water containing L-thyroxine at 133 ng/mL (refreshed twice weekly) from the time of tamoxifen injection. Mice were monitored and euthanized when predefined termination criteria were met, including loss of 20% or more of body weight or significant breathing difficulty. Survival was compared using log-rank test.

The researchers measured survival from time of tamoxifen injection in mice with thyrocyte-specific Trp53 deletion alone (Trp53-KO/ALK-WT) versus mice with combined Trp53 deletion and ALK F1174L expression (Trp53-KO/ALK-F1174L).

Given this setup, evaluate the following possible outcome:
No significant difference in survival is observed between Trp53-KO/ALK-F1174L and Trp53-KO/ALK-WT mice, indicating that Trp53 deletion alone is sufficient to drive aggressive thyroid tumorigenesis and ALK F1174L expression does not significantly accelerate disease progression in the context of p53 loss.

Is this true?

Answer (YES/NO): NO